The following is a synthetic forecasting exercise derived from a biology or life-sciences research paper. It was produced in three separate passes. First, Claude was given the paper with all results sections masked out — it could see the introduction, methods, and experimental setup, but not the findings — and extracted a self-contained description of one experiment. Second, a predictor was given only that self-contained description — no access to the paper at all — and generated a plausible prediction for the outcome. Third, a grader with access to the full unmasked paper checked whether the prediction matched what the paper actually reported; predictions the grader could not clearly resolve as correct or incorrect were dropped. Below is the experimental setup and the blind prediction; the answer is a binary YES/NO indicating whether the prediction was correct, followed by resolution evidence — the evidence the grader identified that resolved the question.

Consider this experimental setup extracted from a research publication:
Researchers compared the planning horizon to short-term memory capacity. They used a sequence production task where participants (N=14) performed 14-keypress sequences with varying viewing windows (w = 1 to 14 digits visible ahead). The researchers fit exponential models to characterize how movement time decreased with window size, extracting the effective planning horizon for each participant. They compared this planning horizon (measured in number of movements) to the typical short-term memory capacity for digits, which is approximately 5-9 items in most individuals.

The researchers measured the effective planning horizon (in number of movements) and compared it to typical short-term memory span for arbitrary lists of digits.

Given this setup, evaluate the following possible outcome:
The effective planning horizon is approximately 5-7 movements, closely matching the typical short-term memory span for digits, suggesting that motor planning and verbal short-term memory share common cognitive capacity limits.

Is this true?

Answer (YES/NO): NO